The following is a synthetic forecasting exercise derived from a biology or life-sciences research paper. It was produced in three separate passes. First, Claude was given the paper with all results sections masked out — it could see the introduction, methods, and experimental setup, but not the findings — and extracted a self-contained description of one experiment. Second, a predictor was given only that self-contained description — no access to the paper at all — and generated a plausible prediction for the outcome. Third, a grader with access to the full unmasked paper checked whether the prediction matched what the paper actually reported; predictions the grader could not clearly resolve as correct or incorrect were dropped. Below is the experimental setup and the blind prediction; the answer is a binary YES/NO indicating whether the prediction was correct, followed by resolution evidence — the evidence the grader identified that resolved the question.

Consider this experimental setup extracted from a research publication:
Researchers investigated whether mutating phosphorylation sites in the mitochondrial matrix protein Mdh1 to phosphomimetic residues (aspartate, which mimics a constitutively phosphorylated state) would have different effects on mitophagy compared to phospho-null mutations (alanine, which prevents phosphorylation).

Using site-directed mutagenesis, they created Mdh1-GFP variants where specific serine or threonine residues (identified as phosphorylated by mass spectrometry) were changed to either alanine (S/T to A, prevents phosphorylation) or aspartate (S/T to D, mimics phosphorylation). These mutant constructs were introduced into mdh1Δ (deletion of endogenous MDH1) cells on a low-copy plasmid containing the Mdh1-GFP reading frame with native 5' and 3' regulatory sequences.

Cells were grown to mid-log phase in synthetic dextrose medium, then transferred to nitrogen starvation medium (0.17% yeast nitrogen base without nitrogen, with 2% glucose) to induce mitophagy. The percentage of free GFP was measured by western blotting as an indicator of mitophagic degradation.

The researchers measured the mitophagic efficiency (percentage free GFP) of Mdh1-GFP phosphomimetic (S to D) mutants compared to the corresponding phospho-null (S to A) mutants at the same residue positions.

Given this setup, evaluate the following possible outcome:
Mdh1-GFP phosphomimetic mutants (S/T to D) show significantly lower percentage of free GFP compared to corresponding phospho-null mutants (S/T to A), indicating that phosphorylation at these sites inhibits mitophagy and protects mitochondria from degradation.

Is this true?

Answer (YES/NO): NO